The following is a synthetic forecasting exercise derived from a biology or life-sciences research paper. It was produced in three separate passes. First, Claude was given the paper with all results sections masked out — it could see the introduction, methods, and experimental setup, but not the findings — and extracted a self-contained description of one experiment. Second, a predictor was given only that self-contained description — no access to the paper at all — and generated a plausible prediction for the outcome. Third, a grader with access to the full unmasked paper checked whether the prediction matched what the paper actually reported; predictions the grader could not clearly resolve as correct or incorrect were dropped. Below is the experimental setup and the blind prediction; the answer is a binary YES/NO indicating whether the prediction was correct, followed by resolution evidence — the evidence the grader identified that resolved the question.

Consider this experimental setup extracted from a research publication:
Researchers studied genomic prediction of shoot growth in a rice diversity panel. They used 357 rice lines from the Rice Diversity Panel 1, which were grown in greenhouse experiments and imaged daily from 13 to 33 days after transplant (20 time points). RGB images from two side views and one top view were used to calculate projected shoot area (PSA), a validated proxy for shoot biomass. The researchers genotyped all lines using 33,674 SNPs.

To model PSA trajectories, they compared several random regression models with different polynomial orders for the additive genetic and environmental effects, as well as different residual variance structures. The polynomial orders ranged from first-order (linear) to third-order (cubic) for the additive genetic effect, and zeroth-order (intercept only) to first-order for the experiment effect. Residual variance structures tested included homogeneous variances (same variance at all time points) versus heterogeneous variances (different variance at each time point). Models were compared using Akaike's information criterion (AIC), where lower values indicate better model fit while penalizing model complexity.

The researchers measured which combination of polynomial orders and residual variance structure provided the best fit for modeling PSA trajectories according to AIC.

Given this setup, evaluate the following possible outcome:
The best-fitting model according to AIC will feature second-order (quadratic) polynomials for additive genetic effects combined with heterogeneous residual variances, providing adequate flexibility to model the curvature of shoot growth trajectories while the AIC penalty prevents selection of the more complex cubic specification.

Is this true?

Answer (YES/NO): YES